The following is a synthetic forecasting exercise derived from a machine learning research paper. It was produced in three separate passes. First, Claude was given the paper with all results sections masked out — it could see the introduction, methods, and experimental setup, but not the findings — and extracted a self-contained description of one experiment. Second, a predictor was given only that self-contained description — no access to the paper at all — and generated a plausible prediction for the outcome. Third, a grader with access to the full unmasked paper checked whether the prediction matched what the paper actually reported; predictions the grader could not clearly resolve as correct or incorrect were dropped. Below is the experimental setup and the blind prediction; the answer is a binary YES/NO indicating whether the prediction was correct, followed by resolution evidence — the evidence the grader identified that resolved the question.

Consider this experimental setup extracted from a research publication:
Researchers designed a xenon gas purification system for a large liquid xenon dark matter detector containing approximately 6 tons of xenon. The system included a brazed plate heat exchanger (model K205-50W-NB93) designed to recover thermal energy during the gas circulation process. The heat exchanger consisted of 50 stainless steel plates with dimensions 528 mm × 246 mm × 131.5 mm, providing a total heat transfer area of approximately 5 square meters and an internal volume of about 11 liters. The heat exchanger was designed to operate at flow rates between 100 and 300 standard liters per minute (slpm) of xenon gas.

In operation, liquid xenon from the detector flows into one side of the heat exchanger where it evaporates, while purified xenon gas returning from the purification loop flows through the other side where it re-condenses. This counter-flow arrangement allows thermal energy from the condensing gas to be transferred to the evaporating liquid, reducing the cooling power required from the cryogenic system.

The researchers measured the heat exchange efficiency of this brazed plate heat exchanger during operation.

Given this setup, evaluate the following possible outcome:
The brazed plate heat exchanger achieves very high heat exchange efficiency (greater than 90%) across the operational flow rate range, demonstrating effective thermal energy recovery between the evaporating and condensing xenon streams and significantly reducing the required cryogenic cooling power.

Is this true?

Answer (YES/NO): YES